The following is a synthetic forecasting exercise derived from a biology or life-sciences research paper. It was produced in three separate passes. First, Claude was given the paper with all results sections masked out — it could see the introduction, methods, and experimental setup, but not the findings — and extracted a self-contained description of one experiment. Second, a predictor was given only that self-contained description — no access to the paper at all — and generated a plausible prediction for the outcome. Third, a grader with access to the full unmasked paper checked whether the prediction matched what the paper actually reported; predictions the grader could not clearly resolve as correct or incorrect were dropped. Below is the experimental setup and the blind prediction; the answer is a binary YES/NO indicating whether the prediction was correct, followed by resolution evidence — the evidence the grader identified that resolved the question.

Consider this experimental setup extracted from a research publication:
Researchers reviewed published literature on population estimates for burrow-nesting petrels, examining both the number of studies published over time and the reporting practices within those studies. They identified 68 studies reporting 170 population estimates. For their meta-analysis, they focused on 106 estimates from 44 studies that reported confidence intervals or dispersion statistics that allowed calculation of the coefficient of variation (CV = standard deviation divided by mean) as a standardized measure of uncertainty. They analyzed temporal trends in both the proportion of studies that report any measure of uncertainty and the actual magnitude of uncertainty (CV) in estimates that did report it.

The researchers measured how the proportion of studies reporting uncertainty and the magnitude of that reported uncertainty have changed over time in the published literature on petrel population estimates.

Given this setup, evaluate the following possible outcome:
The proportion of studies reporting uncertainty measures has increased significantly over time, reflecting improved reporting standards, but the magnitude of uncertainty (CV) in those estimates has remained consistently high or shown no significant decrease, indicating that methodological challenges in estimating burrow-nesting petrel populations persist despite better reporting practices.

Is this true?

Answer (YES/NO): NO